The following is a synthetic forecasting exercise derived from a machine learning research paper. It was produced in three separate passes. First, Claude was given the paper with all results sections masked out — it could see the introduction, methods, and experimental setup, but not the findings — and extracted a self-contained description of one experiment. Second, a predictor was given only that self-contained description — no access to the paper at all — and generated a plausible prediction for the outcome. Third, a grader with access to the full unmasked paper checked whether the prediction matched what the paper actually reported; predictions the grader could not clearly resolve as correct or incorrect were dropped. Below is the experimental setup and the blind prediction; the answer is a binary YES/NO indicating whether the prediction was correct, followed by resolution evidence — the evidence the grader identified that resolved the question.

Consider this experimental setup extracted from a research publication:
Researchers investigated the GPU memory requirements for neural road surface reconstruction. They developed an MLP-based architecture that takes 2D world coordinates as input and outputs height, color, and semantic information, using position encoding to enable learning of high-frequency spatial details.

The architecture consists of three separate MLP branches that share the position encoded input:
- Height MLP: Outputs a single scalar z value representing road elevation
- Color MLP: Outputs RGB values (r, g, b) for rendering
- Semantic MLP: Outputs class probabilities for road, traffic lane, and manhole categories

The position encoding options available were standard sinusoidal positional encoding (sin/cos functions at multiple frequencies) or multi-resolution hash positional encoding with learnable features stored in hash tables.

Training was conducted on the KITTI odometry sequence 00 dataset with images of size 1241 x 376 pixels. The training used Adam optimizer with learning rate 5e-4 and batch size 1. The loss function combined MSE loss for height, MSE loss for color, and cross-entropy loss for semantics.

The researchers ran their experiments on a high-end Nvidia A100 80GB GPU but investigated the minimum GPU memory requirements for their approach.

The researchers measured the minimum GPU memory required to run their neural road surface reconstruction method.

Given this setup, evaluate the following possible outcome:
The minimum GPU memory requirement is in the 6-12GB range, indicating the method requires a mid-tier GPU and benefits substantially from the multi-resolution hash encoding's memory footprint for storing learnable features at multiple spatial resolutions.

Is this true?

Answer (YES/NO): YES